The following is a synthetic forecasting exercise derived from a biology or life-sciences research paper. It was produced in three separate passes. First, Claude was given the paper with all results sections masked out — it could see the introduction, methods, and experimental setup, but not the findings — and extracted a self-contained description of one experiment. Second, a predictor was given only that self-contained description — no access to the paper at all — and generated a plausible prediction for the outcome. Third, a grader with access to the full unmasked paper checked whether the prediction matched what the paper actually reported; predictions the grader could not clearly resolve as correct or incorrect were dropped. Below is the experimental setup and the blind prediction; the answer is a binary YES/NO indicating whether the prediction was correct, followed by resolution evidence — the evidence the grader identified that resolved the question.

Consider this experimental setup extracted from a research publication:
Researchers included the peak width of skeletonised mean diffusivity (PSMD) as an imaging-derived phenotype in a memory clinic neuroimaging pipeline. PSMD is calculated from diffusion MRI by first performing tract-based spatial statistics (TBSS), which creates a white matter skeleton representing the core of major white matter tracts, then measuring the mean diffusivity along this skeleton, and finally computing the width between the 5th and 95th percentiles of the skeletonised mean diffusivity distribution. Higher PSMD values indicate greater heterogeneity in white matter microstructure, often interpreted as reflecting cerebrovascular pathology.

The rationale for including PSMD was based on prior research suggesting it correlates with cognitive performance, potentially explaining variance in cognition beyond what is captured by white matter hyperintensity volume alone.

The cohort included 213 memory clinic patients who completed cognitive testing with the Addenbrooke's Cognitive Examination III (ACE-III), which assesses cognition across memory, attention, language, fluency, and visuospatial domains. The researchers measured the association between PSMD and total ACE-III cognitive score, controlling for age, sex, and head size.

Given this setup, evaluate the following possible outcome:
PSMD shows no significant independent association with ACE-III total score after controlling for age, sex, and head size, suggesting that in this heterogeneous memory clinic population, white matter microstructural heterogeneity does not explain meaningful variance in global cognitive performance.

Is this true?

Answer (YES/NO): NO